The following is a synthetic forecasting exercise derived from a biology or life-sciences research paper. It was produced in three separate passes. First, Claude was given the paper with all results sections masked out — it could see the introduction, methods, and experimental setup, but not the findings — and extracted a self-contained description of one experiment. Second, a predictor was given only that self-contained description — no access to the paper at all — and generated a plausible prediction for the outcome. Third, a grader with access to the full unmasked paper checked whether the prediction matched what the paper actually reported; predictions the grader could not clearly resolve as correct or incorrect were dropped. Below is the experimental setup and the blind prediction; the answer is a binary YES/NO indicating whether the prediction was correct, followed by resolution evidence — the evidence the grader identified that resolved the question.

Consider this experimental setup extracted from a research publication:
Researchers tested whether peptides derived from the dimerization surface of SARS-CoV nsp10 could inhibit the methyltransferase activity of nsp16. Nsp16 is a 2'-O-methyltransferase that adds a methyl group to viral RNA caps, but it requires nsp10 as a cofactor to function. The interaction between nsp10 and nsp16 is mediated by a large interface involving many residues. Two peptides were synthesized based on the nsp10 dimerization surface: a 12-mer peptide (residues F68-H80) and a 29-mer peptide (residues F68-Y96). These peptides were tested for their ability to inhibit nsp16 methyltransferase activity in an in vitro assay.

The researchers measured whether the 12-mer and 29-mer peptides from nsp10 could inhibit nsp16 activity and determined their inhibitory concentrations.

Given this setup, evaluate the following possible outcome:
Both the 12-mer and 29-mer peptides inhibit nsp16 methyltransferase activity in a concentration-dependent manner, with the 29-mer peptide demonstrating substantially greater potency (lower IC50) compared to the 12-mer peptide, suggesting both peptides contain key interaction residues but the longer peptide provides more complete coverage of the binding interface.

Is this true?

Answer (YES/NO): NO